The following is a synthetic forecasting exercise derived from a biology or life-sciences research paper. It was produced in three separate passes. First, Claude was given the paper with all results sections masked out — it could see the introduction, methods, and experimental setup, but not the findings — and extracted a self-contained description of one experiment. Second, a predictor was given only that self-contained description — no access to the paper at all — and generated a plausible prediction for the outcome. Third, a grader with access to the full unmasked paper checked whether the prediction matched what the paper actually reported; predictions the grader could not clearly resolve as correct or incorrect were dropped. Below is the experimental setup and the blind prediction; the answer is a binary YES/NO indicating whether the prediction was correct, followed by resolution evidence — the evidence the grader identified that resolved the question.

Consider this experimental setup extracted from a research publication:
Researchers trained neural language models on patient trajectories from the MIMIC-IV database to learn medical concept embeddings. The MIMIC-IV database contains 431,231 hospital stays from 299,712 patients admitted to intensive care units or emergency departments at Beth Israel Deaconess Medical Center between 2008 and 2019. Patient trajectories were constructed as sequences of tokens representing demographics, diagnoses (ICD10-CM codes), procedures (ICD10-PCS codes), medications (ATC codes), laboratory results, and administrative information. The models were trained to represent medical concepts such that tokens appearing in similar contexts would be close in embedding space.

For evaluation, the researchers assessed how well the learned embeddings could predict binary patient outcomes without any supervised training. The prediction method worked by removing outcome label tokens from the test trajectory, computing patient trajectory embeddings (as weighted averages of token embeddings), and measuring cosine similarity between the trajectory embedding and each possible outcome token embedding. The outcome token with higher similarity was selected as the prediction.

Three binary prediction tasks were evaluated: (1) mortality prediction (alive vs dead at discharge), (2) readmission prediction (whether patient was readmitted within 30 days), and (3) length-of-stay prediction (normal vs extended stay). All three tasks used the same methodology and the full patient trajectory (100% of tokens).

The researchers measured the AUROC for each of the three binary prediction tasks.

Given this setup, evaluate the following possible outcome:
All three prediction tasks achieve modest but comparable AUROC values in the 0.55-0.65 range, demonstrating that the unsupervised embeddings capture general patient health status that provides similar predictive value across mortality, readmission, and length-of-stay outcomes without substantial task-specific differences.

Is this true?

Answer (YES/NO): NO